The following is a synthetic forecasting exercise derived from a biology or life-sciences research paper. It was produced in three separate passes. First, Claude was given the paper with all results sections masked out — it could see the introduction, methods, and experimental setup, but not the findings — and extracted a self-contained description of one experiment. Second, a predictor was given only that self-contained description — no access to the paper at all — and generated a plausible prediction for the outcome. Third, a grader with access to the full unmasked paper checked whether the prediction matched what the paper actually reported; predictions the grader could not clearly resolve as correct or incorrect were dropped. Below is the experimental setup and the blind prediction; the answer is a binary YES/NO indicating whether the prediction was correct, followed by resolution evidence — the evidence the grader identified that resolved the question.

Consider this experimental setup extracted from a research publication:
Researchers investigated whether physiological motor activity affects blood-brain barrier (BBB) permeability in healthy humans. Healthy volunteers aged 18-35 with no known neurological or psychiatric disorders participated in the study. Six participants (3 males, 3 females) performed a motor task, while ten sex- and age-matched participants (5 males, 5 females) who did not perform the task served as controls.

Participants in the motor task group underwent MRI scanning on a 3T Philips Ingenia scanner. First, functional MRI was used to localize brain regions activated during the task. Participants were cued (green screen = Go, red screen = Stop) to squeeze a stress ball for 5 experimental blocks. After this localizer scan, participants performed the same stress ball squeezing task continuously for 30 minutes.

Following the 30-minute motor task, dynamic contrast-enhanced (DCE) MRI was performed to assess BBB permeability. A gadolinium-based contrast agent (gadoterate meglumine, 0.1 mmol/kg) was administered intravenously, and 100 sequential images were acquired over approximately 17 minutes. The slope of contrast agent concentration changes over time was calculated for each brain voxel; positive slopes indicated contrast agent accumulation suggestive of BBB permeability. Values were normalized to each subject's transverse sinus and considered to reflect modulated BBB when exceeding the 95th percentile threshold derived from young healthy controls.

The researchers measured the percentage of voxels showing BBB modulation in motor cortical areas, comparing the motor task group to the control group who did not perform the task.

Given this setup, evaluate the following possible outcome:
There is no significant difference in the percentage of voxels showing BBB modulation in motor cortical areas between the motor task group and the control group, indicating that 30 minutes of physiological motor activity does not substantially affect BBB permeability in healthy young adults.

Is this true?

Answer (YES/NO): NO